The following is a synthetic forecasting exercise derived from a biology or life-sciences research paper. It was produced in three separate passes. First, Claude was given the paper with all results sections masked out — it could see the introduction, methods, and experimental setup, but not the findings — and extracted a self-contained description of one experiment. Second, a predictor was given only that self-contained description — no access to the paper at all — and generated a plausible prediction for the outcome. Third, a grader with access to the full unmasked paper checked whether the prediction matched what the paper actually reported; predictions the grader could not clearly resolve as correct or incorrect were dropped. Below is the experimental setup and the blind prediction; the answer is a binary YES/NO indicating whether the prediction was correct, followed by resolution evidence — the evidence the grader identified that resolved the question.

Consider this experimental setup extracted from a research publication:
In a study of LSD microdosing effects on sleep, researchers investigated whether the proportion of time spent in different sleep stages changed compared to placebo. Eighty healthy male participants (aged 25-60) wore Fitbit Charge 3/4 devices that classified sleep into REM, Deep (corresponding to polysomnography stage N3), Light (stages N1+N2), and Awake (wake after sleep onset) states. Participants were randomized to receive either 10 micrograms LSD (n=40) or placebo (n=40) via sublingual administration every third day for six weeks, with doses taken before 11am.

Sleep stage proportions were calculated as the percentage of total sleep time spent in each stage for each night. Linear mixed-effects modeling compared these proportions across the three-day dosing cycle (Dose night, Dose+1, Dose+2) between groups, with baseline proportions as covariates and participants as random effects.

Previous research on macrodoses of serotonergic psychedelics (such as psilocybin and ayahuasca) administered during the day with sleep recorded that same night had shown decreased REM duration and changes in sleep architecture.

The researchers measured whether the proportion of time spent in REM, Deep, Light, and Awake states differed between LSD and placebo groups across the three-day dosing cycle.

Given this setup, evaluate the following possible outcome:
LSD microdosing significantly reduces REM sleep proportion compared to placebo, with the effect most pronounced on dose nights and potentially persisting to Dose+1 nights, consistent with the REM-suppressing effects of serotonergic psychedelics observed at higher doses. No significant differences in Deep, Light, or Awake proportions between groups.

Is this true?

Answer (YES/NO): NO